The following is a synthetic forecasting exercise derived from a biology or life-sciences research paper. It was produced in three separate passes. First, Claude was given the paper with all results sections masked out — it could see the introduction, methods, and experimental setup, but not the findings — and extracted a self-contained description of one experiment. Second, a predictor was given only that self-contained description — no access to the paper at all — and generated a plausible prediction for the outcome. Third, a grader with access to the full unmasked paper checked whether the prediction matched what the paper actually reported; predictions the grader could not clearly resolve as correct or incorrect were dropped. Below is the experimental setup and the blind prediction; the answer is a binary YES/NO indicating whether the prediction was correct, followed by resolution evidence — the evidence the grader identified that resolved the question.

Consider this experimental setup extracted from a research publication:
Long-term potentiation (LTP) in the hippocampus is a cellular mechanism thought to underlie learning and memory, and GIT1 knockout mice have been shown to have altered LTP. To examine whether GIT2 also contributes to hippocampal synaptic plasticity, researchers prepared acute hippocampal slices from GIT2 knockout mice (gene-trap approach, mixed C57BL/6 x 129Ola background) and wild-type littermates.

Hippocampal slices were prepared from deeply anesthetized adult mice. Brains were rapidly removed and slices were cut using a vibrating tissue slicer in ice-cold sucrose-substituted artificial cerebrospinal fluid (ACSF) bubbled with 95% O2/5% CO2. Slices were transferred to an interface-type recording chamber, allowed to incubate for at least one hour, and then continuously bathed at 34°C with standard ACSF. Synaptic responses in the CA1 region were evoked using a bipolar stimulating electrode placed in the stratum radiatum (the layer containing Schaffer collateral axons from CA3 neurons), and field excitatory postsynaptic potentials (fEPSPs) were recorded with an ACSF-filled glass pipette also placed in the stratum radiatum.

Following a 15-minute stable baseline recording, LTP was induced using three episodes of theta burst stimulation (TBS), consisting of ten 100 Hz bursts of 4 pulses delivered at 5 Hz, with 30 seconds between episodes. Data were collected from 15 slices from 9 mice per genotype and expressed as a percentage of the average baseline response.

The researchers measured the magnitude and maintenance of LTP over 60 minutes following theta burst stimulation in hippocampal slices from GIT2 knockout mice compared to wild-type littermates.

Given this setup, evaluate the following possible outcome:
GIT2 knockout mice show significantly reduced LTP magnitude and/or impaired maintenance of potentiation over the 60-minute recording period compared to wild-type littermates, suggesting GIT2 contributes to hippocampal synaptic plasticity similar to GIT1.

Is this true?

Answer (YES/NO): NO